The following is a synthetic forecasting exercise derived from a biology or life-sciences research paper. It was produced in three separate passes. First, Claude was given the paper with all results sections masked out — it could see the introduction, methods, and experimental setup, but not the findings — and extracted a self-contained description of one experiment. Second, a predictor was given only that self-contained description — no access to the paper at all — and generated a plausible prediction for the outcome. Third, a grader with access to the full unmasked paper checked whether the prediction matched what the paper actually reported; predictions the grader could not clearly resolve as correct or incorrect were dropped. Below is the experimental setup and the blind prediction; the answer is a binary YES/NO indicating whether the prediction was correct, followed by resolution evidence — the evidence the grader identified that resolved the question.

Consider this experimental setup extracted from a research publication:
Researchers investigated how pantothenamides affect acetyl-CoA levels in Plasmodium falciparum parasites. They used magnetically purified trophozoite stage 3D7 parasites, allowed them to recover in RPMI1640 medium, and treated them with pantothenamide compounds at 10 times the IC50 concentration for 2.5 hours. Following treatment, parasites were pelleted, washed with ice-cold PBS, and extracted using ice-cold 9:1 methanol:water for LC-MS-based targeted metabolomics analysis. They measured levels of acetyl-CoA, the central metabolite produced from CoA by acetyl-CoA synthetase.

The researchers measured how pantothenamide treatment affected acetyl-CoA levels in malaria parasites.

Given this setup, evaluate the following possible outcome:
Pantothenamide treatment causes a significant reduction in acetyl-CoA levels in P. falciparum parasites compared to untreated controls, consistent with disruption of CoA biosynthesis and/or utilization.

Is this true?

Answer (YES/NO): YES